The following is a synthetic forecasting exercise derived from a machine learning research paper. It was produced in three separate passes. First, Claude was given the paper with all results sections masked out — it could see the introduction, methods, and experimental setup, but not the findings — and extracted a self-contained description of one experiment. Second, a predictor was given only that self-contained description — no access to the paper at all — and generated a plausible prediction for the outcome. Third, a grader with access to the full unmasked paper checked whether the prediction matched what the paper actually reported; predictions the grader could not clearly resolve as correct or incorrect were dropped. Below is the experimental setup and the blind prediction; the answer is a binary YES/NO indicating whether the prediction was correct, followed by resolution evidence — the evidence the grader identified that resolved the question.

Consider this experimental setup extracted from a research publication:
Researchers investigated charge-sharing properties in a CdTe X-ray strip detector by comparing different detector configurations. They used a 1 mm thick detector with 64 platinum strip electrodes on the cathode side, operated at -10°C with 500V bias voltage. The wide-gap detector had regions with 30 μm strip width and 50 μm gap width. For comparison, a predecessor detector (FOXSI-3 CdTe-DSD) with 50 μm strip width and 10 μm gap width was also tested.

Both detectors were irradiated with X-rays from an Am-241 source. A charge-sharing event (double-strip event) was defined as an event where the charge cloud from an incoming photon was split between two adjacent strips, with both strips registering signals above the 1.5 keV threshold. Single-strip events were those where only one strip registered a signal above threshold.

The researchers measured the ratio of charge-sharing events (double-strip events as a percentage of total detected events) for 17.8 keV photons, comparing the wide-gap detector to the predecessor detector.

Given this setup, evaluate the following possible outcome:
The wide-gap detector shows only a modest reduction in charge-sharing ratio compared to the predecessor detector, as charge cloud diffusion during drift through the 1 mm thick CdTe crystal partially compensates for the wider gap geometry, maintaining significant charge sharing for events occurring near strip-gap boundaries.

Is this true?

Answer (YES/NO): NO